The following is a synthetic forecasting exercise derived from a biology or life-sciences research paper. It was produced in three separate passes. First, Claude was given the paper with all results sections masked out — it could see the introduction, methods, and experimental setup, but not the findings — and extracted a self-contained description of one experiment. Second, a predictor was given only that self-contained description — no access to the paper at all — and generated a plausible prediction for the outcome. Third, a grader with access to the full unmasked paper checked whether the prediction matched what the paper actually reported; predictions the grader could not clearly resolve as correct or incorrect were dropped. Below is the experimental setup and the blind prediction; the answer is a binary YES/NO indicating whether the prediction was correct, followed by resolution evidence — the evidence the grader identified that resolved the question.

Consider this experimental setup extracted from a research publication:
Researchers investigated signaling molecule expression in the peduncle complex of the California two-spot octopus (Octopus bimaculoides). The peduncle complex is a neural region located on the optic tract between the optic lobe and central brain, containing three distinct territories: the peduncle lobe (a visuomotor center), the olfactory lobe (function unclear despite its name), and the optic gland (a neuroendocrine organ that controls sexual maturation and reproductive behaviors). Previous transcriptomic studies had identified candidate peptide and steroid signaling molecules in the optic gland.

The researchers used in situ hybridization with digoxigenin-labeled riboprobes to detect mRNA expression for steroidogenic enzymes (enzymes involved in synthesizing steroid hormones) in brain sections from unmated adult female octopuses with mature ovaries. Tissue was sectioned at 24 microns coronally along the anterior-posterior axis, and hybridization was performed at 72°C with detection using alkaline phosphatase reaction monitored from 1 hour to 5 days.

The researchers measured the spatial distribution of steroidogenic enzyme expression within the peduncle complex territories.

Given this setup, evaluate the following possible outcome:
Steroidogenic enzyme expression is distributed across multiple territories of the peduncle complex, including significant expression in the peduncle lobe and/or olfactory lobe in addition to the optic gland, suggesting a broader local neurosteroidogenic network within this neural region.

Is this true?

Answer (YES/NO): YES